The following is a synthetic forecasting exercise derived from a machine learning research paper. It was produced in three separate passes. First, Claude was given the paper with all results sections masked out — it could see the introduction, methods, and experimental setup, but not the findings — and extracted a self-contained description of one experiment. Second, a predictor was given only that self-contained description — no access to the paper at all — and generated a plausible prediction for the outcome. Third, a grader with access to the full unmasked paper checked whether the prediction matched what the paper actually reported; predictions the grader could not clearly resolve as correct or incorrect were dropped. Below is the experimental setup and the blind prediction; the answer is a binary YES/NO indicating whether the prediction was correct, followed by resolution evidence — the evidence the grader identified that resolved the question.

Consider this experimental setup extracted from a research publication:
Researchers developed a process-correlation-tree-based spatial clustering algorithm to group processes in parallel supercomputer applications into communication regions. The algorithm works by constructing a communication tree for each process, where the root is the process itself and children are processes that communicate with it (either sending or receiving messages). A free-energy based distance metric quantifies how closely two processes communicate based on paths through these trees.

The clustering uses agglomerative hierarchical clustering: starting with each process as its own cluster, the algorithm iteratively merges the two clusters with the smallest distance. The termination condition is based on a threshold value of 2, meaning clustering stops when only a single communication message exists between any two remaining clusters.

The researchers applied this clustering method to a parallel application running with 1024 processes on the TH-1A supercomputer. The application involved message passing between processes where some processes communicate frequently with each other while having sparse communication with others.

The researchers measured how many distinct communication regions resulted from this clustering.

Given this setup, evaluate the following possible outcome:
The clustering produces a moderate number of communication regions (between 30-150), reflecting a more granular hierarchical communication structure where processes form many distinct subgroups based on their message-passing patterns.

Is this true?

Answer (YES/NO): NO